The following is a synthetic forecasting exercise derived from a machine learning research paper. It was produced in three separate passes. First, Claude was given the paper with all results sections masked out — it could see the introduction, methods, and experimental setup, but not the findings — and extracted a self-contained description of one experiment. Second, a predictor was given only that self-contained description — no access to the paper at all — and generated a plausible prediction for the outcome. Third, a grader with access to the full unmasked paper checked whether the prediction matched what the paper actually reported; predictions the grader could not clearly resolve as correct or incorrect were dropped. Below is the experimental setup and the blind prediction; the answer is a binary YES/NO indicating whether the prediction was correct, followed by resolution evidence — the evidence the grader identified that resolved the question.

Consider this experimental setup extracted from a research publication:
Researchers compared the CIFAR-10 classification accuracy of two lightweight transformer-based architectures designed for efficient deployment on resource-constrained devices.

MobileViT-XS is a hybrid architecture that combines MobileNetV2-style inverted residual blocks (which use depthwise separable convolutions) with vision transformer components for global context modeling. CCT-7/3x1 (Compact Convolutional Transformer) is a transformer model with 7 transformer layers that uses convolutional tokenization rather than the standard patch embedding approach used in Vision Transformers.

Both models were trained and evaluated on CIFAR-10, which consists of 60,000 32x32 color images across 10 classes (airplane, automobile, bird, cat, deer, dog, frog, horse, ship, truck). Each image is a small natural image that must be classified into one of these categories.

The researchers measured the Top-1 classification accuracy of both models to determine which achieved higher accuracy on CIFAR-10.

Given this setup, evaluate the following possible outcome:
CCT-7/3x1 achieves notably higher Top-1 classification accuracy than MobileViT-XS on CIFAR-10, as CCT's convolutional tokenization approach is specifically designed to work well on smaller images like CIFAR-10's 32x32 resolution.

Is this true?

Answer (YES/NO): YES